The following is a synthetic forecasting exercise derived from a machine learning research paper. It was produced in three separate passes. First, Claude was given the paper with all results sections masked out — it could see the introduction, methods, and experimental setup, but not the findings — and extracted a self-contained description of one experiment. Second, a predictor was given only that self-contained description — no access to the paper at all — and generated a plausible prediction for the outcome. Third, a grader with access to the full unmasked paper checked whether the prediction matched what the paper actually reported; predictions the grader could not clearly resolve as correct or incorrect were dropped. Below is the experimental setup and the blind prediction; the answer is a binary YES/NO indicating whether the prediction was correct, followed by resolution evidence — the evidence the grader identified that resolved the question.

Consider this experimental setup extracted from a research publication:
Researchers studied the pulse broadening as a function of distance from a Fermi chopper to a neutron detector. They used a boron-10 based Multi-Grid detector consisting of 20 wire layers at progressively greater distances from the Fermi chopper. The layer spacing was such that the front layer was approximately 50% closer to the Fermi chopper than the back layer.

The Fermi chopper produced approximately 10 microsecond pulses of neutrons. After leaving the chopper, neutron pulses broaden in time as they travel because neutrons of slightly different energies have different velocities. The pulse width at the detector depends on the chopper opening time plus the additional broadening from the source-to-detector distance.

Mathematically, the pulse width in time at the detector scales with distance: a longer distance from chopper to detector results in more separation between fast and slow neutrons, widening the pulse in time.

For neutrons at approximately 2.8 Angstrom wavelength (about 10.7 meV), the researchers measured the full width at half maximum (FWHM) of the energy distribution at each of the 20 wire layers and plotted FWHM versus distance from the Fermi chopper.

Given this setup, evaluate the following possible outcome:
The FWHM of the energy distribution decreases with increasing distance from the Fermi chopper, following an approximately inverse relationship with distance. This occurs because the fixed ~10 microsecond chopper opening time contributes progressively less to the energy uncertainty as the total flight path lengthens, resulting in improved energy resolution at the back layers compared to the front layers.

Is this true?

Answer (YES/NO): NO